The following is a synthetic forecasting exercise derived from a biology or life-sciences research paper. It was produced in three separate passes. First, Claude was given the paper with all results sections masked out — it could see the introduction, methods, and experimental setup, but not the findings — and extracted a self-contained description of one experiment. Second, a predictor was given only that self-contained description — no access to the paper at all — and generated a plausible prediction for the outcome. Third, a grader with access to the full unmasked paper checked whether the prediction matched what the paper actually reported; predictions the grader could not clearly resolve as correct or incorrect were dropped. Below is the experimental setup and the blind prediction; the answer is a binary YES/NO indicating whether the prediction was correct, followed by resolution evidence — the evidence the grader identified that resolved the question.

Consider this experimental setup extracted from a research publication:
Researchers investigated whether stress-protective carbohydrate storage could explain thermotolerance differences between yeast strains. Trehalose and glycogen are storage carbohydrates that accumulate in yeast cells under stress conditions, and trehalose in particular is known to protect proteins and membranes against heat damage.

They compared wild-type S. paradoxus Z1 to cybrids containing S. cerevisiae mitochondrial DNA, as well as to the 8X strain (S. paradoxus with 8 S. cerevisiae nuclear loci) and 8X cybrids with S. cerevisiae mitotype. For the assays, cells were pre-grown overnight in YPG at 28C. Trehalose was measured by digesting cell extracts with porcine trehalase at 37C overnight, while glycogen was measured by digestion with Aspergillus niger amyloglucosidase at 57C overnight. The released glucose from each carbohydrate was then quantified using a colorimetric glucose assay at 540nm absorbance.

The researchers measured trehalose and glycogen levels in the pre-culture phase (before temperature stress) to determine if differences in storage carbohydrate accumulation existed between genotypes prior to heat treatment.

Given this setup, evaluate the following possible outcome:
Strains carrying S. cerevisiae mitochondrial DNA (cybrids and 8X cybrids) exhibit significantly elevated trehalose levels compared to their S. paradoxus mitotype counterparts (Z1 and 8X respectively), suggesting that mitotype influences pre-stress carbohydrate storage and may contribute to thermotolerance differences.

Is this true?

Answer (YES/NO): NO